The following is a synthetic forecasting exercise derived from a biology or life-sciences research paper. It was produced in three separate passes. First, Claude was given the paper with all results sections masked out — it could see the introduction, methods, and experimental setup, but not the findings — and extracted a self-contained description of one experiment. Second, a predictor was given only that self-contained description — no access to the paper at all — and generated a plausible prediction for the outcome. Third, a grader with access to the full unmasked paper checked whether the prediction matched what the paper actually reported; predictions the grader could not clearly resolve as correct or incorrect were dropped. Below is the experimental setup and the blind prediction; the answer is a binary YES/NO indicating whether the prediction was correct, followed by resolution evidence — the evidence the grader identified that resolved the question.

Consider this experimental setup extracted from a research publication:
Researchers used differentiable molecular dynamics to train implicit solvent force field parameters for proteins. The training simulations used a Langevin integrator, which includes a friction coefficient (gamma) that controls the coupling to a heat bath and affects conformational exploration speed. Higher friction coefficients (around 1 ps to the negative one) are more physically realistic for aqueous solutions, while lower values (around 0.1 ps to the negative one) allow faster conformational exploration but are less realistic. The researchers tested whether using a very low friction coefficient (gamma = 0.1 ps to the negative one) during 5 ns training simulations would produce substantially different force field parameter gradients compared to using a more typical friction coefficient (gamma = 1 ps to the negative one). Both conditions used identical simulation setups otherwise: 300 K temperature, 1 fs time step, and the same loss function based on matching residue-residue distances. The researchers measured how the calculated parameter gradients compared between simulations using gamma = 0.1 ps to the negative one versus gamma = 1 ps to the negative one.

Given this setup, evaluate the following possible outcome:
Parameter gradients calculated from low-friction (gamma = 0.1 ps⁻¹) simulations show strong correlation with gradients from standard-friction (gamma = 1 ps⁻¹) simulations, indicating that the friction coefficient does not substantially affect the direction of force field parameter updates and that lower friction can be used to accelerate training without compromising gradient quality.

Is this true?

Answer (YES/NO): YES